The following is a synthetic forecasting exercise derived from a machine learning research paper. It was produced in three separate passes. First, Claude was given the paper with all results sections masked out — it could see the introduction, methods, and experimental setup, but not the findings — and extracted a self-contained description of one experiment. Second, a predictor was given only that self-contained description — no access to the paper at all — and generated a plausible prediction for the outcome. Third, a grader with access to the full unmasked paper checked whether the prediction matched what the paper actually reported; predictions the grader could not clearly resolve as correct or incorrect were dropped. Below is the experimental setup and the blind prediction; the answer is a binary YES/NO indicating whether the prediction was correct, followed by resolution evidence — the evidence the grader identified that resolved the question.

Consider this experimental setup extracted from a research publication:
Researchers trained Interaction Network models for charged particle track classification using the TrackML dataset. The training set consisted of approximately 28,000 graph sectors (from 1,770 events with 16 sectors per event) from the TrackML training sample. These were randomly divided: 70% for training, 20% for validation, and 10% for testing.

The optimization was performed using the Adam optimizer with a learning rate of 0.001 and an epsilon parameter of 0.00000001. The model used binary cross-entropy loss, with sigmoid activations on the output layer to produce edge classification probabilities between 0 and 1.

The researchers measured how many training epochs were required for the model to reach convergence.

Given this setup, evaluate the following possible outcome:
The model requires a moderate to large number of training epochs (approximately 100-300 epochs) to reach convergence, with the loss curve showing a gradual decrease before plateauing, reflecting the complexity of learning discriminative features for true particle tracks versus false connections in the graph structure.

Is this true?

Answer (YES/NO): NO